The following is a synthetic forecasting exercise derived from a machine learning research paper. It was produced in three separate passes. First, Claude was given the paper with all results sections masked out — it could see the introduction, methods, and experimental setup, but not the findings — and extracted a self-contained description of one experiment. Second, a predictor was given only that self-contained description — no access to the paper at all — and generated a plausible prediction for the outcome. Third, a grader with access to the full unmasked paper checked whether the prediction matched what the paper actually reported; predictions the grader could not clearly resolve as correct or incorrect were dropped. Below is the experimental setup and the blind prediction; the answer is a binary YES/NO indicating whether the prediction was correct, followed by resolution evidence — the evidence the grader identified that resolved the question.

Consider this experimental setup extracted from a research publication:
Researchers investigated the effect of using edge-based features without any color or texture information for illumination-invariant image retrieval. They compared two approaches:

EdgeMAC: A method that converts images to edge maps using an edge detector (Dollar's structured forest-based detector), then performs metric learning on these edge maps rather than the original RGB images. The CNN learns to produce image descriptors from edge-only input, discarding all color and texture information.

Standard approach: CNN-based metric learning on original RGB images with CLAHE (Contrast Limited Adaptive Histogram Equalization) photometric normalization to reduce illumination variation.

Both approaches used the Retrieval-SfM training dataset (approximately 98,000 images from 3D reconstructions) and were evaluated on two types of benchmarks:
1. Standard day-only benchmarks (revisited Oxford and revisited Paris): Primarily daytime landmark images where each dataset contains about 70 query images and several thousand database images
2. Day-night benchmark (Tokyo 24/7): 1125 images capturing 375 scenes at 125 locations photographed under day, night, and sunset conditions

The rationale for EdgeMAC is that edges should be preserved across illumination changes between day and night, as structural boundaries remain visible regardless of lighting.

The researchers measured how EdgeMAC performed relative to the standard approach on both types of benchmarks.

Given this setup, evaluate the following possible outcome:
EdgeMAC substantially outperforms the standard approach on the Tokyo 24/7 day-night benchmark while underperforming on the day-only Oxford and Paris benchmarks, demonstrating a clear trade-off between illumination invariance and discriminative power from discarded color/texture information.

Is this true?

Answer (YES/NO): NO